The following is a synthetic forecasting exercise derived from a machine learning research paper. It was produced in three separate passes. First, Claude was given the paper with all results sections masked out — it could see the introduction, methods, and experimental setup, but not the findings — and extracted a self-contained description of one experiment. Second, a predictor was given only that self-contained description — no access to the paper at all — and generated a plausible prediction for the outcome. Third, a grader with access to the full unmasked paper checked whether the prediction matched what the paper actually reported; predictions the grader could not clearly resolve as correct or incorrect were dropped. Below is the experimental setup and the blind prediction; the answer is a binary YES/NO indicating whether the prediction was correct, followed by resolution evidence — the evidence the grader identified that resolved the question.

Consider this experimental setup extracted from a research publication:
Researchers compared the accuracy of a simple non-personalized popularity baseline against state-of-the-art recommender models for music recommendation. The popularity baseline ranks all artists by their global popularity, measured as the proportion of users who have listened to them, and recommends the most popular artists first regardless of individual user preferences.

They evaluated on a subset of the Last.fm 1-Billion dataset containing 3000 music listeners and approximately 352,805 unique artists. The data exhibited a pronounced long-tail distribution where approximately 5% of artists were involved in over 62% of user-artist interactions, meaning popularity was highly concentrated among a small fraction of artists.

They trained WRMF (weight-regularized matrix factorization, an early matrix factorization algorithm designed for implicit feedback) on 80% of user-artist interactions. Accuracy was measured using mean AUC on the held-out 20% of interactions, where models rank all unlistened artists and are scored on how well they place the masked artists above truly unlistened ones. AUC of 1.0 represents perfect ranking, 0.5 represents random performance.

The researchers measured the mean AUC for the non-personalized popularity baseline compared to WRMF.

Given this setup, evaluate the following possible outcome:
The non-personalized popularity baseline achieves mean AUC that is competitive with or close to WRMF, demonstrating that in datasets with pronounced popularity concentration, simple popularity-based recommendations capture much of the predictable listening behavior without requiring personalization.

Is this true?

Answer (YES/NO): YES